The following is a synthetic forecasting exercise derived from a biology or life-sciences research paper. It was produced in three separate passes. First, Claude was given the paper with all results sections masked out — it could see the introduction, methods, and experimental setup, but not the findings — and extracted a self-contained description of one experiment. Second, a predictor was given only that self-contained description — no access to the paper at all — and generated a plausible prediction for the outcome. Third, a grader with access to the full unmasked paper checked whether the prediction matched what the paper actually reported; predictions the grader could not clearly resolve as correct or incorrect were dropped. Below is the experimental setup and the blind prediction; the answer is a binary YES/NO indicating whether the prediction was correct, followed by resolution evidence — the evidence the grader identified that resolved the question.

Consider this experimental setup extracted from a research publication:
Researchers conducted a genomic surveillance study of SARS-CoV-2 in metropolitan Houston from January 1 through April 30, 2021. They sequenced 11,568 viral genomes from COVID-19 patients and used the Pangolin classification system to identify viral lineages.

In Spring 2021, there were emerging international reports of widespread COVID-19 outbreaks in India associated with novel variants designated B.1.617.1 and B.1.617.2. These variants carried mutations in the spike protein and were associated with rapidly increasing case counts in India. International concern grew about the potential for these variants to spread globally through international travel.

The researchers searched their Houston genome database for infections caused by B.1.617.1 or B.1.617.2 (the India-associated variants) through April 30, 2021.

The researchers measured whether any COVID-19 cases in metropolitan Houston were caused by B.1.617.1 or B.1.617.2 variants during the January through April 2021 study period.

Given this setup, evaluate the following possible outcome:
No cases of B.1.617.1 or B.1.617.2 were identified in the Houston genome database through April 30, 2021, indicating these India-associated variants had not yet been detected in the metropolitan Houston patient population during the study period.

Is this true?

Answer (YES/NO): NO